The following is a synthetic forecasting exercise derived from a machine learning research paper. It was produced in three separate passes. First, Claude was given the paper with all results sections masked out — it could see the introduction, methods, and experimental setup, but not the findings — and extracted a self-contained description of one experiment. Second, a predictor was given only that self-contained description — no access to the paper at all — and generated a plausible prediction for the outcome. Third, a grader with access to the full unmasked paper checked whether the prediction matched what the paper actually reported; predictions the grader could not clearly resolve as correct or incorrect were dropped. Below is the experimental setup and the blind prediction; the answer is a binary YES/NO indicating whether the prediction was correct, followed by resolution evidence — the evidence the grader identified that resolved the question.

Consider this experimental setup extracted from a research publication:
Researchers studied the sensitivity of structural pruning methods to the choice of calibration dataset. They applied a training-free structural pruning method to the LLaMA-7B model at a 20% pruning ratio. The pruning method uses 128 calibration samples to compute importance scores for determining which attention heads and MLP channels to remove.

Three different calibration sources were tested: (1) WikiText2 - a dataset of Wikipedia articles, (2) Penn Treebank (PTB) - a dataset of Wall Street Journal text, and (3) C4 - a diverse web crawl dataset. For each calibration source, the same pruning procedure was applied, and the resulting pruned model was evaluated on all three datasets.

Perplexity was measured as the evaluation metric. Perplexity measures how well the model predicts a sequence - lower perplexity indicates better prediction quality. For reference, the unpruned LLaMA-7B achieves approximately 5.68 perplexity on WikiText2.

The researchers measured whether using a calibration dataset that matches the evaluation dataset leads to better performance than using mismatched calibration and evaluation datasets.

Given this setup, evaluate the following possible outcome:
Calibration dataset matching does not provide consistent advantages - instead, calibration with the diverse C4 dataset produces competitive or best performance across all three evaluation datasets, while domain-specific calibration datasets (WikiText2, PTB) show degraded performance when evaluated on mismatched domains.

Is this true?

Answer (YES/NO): NO